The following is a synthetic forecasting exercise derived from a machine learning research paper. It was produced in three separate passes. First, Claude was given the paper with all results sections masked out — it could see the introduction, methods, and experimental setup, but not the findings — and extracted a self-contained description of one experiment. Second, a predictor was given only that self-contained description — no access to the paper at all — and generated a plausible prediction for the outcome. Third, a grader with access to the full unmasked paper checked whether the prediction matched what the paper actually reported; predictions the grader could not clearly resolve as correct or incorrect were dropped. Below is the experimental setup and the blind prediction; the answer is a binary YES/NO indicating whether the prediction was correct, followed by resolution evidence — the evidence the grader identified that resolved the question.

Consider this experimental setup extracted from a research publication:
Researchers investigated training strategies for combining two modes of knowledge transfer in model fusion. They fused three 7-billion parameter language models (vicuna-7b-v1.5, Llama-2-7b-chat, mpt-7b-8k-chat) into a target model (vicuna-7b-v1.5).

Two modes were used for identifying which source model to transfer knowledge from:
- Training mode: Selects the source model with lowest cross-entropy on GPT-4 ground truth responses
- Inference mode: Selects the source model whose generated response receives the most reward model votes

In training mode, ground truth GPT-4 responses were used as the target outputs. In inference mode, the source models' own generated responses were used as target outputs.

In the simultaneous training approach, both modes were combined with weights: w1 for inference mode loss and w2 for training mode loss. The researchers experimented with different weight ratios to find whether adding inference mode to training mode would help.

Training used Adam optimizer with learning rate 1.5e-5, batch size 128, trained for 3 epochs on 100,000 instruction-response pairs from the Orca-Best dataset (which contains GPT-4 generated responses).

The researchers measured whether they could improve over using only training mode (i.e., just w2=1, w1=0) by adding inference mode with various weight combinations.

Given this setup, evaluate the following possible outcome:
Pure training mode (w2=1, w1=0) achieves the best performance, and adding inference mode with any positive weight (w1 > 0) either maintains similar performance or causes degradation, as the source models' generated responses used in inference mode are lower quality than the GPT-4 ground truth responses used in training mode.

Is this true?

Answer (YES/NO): NO